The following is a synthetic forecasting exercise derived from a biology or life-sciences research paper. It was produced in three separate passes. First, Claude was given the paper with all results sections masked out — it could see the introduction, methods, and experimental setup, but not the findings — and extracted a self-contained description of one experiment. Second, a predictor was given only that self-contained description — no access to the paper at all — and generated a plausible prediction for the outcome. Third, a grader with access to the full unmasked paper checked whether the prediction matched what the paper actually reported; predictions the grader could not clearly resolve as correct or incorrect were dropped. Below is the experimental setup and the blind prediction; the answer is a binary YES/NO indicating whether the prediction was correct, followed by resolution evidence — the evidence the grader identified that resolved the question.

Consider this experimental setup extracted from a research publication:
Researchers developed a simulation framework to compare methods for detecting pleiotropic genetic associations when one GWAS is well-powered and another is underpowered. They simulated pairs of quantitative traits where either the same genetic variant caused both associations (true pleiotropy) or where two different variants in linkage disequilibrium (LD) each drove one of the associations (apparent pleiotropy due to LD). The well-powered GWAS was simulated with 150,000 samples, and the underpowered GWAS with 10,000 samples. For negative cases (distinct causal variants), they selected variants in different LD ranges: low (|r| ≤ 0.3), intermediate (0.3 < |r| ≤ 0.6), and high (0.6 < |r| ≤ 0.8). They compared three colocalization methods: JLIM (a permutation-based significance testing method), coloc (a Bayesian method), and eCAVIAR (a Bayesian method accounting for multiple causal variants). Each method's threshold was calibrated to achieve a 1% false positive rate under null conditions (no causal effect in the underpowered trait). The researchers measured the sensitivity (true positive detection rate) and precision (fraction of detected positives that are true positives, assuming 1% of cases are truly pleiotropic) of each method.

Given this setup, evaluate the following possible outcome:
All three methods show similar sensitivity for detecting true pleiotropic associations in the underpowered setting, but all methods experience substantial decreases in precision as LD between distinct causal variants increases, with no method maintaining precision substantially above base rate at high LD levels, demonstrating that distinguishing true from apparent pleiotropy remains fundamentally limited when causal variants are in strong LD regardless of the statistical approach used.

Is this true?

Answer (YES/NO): NO